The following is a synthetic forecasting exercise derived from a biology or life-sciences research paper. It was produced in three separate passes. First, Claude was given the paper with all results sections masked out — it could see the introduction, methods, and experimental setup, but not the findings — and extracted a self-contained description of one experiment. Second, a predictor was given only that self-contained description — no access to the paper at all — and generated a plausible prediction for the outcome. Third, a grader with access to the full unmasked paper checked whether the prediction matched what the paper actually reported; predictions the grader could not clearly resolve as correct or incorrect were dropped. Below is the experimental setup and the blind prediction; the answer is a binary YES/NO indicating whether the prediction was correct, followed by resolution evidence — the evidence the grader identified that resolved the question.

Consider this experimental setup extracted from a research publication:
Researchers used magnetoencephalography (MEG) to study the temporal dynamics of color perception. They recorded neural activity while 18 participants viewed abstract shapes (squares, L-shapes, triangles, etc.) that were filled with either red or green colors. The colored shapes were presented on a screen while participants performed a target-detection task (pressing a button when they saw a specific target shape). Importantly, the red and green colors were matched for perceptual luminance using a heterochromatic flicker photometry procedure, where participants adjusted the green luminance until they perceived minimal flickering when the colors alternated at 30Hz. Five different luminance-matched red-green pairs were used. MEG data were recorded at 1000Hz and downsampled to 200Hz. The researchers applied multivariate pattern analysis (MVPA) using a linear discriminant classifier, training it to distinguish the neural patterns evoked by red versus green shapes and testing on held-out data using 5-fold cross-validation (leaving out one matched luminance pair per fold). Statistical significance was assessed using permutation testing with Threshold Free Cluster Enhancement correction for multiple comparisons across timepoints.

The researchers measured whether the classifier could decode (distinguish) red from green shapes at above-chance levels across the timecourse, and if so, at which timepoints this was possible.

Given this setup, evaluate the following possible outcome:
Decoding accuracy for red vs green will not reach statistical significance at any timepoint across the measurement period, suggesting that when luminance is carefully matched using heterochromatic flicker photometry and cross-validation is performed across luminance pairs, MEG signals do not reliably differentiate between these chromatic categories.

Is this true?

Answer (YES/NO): NO